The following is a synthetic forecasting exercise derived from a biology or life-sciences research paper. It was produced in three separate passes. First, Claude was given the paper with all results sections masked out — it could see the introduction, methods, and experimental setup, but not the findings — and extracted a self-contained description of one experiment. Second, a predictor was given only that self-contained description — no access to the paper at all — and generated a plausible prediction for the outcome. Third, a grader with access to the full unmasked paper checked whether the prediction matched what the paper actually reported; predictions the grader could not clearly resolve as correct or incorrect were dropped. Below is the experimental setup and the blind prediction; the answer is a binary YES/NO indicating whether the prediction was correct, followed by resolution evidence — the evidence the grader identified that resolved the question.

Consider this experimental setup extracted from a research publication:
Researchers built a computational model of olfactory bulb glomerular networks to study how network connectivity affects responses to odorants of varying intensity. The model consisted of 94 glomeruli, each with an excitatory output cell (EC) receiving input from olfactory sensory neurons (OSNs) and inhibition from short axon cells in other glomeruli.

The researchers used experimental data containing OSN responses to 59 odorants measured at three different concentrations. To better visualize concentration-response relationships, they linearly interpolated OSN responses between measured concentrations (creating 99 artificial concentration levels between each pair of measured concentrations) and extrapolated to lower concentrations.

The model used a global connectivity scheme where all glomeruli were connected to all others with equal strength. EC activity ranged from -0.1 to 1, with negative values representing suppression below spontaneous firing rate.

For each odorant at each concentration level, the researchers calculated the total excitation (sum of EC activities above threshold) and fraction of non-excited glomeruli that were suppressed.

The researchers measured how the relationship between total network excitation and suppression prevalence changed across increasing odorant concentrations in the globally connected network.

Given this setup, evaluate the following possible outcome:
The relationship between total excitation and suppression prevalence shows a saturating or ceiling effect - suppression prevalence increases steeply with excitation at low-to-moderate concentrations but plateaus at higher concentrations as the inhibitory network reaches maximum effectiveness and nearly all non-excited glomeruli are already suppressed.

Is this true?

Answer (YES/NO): NO